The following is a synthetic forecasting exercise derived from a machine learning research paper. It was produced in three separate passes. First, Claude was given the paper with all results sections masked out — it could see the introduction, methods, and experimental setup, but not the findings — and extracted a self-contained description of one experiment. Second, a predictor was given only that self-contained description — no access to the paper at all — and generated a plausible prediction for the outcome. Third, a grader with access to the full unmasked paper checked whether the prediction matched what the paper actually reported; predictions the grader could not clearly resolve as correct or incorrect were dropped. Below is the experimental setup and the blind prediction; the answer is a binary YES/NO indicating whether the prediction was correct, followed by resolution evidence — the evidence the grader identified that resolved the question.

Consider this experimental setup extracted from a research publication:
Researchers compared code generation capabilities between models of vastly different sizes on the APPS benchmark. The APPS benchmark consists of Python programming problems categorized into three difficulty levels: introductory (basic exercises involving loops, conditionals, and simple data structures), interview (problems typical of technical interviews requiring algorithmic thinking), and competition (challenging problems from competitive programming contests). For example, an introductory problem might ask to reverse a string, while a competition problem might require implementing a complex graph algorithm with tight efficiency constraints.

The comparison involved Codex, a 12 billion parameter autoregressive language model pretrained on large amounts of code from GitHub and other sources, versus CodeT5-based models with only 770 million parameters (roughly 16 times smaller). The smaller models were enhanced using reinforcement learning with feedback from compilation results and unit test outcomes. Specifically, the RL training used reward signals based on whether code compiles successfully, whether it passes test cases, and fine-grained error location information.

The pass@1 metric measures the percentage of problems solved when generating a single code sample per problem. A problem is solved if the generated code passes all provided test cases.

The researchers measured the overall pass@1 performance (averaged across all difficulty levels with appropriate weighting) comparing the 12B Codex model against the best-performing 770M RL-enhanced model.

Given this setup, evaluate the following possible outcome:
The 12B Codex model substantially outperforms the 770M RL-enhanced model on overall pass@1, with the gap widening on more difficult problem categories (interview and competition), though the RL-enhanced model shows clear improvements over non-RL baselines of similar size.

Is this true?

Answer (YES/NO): NO